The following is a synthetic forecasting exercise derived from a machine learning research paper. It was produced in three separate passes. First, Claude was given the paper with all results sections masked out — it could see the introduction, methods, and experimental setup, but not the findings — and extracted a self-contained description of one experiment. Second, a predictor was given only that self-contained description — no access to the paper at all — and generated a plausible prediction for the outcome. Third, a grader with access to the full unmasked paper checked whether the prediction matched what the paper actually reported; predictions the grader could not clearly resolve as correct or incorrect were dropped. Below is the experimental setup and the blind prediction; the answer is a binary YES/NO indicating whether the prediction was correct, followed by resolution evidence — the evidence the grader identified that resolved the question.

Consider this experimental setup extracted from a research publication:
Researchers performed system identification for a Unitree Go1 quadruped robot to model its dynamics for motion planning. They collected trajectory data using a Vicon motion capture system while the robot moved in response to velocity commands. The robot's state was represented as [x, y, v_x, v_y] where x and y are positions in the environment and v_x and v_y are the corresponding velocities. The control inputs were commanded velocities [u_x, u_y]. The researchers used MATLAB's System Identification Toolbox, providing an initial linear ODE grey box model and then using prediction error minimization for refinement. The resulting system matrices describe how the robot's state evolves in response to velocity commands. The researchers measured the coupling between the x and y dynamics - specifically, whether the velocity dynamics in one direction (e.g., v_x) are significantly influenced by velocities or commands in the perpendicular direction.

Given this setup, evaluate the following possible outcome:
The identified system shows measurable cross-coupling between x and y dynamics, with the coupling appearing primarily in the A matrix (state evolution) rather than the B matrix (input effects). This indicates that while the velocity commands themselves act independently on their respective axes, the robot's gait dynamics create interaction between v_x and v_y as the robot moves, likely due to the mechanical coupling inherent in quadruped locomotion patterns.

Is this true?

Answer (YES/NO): YES